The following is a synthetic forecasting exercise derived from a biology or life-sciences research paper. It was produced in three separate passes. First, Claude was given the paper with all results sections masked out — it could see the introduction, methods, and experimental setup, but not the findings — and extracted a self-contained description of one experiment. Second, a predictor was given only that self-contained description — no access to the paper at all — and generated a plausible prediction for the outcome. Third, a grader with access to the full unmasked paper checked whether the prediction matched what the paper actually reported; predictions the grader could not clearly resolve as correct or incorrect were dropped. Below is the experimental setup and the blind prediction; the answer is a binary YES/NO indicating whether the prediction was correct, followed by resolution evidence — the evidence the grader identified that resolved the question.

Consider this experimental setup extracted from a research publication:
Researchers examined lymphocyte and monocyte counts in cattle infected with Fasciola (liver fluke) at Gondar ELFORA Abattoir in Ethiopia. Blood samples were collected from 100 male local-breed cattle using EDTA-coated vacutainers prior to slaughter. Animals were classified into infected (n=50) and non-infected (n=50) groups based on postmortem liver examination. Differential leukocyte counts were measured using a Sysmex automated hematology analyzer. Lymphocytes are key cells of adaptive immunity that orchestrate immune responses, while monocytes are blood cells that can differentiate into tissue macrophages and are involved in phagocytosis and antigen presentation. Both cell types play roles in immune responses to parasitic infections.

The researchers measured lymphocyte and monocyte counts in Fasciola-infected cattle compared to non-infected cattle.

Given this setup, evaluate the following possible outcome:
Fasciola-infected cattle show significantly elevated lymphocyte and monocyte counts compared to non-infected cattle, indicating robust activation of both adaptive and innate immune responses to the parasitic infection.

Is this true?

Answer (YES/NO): NO